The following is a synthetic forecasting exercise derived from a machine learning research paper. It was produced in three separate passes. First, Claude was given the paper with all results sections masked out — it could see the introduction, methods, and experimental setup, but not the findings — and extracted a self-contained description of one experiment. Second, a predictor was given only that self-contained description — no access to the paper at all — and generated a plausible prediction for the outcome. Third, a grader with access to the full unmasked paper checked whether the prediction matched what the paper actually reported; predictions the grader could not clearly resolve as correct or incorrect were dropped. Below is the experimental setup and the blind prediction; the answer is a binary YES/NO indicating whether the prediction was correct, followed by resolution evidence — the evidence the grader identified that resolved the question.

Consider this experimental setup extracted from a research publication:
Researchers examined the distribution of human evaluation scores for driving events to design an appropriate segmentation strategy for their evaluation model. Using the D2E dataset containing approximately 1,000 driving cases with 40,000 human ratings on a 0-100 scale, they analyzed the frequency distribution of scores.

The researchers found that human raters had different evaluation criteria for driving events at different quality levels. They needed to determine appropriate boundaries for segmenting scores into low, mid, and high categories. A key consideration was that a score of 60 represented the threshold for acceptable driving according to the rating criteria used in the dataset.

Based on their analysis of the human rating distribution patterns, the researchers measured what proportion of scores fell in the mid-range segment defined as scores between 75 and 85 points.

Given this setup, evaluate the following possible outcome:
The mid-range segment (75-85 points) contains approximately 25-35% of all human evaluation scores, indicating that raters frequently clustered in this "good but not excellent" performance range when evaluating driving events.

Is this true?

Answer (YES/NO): NO